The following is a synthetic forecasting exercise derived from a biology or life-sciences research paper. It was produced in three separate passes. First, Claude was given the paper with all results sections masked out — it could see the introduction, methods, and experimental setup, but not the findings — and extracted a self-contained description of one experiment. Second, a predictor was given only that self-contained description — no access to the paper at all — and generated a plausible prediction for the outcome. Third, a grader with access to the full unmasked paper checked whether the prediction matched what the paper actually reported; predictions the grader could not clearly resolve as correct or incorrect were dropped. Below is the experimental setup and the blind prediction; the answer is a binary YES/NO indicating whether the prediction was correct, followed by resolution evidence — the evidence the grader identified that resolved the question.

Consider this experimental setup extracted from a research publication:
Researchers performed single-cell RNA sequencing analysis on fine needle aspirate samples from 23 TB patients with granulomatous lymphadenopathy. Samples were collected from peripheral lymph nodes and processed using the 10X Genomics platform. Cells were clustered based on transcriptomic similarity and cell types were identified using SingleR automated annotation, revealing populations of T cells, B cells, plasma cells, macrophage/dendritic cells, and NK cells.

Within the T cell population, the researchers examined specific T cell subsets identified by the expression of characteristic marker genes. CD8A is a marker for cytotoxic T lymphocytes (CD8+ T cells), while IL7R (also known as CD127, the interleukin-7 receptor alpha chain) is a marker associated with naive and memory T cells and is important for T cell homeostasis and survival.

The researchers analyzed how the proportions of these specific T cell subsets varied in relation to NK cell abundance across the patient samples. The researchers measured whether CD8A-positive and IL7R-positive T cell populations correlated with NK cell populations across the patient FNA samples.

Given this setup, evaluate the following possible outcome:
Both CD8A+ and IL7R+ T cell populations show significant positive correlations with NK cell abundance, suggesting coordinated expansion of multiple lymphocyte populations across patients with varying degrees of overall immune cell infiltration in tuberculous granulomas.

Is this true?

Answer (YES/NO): NO